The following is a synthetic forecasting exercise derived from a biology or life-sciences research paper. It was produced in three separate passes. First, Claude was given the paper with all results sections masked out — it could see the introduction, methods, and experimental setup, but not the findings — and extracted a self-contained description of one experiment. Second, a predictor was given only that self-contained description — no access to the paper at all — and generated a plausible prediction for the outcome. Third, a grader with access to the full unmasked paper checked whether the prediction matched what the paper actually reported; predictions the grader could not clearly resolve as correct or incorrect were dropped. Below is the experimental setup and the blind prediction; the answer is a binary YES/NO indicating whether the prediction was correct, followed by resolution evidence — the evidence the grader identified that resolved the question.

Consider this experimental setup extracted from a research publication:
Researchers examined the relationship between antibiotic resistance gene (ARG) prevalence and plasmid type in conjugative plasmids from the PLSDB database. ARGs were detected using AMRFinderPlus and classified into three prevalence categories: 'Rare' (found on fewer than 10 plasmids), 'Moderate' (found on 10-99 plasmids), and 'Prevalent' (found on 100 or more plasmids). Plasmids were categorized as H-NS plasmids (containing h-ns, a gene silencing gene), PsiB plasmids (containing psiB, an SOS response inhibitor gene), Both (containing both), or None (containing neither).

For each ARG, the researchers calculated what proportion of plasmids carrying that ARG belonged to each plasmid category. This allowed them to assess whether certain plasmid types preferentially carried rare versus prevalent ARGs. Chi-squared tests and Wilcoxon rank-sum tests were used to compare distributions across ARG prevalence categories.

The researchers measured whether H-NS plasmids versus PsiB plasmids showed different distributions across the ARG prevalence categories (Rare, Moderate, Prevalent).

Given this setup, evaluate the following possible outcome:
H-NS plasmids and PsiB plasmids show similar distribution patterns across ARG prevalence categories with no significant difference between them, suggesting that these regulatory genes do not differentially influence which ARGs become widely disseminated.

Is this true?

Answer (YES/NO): NO